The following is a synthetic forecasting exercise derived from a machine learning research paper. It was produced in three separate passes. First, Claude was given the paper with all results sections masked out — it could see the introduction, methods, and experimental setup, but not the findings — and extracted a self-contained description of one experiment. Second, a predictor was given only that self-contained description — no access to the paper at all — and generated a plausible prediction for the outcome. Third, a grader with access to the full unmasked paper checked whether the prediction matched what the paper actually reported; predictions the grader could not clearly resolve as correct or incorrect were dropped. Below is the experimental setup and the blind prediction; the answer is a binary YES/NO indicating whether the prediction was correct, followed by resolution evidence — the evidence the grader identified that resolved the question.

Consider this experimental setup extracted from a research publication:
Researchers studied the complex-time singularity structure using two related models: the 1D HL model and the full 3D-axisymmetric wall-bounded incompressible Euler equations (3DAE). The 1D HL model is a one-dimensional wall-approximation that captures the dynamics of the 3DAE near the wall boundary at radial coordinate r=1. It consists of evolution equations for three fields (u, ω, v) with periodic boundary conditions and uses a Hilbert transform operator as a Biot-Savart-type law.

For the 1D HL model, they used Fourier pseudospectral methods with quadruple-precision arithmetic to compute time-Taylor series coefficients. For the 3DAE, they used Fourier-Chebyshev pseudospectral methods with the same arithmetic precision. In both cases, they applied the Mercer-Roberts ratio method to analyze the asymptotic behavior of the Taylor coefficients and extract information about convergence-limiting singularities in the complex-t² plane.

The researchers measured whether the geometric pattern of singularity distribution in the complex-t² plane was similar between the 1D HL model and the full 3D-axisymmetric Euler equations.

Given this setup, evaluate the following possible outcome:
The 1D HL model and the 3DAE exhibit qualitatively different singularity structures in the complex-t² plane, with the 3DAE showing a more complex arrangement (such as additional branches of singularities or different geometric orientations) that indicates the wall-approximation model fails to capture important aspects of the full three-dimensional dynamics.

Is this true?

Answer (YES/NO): NO